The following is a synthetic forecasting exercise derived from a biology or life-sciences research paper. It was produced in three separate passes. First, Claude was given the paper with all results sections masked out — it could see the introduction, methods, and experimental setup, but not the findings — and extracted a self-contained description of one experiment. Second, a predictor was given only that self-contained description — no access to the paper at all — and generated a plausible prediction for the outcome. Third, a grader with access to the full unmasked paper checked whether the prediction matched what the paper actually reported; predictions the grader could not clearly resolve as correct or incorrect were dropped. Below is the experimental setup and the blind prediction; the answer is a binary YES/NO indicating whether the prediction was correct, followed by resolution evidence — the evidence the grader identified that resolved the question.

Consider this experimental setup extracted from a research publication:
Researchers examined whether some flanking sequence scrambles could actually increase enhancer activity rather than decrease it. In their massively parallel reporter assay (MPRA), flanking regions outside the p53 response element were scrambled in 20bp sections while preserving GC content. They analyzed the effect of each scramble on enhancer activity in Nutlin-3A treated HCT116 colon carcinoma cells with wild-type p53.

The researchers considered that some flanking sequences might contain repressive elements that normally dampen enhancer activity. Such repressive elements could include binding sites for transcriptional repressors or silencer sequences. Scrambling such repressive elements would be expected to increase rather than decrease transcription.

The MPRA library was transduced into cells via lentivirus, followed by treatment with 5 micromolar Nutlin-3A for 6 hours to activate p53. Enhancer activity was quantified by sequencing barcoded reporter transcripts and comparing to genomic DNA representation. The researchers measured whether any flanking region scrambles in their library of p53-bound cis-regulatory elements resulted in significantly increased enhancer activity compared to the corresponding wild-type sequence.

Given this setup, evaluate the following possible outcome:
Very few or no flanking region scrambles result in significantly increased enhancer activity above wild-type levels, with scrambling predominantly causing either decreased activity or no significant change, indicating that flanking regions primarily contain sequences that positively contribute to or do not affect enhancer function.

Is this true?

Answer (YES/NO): NO